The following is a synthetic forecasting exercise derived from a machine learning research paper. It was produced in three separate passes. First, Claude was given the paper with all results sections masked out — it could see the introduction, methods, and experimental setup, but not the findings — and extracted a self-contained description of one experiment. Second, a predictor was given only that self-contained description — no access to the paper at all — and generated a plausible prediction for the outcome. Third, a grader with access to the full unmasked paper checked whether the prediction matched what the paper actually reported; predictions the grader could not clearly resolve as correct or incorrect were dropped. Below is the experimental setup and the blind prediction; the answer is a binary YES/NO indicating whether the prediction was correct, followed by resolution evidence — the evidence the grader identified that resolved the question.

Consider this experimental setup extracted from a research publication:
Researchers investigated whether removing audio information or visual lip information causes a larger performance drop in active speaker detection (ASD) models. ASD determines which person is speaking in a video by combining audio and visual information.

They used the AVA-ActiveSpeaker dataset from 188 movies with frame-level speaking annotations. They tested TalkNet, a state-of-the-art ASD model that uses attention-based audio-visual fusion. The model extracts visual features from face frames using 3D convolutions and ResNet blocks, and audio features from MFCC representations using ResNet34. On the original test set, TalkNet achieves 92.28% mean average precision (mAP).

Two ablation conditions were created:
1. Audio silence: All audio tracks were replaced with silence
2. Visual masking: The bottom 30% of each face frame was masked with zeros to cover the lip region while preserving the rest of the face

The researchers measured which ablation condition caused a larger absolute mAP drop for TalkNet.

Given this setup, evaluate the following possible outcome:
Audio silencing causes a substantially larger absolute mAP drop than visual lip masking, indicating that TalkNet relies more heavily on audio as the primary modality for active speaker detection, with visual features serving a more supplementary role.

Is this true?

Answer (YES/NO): YES